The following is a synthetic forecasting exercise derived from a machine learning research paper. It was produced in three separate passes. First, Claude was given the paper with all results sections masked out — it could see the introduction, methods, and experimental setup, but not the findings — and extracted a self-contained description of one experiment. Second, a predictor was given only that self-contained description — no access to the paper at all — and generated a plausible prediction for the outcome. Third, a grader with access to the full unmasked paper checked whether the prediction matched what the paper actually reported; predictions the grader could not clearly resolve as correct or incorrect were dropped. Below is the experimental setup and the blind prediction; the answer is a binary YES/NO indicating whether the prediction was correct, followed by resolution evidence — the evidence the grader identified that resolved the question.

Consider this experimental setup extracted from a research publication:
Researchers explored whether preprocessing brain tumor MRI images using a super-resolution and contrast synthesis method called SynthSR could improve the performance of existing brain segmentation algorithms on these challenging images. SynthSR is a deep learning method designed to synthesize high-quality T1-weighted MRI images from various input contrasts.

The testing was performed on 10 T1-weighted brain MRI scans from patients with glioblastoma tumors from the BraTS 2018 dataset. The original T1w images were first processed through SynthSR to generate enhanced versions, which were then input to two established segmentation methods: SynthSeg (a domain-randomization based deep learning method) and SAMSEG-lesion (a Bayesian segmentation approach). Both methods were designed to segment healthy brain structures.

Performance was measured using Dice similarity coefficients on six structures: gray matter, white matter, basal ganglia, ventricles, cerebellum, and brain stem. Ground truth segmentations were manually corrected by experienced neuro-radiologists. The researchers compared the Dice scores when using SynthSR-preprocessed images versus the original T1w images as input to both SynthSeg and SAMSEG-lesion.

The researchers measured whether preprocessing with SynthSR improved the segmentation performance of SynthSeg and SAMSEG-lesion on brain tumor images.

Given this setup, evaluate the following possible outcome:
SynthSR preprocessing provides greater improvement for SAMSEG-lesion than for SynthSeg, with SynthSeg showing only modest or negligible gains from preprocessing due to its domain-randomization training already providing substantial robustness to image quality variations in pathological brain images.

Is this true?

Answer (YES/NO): NO